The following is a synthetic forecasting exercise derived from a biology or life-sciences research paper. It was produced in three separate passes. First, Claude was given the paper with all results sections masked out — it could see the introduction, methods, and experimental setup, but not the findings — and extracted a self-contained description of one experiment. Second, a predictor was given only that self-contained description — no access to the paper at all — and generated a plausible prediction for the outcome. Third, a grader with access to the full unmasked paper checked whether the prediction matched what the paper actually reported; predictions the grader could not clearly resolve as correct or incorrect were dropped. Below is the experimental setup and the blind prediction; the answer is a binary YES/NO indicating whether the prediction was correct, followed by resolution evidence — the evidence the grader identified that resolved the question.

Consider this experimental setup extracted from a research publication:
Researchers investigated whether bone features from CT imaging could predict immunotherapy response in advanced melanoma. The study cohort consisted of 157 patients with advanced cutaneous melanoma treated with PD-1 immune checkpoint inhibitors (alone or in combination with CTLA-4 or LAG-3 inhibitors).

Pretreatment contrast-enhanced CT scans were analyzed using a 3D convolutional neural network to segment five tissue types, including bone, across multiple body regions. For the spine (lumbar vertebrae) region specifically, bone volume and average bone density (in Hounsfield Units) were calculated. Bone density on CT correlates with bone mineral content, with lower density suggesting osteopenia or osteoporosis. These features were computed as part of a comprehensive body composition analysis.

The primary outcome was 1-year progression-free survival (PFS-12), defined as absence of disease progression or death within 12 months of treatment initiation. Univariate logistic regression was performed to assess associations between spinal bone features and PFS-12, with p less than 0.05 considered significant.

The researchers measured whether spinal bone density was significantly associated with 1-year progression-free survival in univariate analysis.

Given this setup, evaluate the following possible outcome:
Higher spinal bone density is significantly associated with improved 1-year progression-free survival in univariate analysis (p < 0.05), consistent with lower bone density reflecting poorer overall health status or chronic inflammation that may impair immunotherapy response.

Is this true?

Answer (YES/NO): NO